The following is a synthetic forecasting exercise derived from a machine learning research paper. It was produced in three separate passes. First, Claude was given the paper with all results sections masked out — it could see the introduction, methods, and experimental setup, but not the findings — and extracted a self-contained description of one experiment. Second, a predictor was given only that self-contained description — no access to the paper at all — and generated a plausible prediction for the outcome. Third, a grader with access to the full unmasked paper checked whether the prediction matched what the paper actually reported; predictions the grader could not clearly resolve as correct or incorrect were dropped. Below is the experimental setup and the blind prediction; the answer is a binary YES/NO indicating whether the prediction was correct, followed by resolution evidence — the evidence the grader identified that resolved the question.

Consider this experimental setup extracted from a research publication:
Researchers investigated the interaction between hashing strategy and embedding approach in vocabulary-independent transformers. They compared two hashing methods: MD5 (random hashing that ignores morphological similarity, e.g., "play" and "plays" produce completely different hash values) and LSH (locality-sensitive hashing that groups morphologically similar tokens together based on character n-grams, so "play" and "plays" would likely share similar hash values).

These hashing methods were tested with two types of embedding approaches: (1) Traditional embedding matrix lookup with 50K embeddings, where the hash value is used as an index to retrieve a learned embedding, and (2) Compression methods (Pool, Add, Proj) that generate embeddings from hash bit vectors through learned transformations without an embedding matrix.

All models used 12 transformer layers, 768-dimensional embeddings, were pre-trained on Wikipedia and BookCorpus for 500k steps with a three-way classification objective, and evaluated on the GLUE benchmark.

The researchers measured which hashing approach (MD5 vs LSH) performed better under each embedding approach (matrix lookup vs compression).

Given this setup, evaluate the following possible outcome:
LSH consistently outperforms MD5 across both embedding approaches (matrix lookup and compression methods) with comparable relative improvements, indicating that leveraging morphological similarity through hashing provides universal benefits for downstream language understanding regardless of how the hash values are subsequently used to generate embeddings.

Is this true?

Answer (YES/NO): NO